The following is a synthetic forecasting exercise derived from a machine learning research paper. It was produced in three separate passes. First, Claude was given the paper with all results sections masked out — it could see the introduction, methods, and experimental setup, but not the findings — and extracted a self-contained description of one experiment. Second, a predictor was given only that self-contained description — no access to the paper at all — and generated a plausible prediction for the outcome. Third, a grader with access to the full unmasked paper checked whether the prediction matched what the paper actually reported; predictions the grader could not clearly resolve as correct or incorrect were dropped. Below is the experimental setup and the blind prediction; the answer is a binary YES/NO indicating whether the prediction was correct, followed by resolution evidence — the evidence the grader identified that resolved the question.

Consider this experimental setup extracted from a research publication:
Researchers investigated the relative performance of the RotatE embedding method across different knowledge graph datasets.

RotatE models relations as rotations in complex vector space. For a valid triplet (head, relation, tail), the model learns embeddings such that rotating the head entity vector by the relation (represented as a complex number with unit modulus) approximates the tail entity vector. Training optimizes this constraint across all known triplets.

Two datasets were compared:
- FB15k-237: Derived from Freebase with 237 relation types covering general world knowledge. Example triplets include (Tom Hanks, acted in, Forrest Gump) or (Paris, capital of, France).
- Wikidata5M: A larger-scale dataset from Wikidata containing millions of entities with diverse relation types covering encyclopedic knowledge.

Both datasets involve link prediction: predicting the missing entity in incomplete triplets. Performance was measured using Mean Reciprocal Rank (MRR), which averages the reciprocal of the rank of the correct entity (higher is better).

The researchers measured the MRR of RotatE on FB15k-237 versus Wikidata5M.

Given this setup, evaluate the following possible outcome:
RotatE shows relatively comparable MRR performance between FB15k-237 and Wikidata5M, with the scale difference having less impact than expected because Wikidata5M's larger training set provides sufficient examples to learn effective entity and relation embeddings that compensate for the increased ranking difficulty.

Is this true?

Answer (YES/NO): NO